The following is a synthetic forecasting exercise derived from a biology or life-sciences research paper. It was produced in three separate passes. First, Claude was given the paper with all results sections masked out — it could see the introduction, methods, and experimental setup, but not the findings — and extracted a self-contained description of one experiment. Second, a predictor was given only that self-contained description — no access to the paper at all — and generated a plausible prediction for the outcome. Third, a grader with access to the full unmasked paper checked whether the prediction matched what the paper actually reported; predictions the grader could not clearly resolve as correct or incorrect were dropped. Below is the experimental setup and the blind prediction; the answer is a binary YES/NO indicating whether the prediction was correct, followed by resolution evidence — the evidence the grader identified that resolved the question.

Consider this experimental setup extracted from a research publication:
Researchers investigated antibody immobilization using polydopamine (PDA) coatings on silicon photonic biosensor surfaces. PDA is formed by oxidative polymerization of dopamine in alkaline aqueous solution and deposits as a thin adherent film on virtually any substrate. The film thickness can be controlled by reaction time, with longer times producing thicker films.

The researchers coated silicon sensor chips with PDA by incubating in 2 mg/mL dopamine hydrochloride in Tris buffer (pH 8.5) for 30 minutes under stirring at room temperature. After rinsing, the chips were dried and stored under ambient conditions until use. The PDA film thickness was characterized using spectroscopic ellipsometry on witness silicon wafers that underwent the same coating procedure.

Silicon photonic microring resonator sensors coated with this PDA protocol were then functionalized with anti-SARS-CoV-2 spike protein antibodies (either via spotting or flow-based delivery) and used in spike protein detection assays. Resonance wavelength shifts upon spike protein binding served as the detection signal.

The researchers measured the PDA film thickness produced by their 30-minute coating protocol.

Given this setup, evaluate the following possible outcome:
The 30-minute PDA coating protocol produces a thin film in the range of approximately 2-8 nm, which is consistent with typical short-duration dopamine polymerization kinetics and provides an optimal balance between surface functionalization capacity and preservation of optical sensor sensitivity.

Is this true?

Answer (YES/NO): NO